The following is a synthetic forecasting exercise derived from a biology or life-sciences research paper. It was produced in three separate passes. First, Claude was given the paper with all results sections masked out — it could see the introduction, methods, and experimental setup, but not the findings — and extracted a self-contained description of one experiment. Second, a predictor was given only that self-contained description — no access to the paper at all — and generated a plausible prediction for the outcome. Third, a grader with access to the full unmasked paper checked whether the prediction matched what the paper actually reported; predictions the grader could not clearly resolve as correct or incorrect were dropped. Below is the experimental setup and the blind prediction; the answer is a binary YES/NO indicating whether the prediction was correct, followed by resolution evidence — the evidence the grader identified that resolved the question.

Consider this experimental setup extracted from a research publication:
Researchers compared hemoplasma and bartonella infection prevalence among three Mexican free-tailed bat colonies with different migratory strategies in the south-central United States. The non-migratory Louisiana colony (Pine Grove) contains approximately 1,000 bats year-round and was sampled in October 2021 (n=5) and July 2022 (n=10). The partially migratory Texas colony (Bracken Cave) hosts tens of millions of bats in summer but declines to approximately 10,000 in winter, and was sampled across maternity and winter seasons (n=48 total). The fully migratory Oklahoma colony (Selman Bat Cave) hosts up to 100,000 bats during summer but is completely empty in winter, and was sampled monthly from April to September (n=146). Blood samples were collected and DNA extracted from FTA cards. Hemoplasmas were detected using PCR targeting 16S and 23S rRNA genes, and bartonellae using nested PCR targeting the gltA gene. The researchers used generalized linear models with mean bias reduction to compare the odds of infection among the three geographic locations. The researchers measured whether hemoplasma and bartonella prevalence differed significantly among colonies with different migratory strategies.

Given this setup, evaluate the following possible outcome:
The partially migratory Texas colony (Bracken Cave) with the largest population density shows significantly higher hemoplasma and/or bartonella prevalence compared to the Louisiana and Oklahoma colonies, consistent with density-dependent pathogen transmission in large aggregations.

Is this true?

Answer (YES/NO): NO